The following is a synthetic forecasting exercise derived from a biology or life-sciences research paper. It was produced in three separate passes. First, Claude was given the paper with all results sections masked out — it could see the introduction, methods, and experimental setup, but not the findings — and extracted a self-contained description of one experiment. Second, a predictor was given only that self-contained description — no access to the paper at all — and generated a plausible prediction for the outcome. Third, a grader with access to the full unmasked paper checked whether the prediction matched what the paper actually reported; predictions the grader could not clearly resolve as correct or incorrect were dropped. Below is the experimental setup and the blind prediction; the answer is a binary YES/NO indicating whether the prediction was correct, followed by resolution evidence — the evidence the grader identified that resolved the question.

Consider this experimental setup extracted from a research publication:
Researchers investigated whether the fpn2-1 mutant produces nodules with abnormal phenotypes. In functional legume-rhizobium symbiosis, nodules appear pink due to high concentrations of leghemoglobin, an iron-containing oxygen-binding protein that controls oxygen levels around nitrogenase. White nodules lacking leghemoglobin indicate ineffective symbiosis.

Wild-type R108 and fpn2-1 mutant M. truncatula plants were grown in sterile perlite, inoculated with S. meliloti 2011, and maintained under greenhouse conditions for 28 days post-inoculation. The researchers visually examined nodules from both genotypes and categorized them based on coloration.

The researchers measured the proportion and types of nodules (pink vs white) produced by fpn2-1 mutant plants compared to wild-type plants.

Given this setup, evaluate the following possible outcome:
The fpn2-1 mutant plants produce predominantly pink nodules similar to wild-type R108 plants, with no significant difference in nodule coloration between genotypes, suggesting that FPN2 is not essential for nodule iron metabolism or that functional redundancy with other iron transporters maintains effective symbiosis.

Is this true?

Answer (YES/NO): NO